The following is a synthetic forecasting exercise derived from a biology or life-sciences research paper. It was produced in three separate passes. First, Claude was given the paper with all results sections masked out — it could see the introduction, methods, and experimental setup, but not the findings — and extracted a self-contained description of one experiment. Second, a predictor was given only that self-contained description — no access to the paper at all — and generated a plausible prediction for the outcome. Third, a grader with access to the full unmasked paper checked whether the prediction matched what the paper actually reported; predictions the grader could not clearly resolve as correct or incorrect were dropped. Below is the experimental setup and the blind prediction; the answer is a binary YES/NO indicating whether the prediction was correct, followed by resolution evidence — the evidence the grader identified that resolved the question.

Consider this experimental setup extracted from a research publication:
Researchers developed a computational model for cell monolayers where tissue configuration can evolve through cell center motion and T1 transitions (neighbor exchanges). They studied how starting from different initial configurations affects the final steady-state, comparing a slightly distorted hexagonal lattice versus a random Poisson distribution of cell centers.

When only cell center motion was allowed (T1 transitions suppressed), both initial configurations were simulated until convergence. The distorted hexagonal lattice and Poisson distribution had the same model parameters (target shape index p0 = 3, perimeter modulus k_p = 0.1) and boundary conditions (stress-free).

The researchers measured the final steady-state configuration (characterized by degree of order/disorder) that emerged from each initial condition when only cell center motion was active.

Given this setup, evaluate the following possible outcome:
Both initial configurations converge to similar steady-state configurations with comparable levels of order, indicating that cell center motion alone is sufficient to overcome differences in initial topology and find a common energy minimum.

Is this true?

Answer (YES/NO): NO